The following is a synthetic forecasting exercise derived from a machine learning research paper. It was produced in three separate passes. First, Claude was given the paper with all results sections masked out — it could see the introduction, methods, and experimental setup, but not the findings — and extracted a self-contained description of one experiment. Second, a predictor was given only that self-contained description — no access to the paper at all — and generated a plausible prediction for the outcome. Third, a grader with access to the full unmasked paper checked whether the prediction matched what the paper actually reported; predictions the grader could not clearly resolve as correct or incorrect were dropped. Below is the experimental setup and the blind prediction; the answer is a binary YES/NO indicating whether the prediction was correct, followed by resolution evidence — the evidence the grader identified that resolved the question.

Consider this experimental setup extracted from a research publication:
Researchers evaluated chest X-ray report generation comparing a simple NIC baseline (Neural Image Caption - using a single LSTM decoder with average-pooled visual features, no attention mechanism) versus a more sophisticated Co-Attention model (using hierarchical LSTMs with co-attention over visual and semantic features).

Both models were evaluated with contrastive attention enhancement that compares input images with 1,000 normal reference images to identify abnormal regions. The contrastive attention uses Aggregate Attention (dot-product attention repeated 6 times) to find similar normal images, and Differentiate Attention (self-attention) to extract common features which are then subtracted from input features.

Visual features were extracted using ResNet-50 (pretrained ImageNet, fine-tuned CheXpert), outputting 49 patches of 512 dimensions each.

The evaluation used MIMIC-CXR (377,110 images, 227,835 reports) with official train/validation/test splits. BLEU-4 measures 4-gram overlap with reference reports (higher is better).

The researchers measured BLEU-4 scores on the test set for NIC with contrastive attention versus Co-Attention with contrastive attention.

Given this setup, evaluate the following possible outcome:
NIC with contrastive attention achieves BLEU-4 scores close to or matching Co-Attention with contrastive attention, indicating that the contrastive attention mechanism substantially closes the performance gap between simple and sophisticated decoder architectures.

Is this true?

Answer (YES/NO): NO